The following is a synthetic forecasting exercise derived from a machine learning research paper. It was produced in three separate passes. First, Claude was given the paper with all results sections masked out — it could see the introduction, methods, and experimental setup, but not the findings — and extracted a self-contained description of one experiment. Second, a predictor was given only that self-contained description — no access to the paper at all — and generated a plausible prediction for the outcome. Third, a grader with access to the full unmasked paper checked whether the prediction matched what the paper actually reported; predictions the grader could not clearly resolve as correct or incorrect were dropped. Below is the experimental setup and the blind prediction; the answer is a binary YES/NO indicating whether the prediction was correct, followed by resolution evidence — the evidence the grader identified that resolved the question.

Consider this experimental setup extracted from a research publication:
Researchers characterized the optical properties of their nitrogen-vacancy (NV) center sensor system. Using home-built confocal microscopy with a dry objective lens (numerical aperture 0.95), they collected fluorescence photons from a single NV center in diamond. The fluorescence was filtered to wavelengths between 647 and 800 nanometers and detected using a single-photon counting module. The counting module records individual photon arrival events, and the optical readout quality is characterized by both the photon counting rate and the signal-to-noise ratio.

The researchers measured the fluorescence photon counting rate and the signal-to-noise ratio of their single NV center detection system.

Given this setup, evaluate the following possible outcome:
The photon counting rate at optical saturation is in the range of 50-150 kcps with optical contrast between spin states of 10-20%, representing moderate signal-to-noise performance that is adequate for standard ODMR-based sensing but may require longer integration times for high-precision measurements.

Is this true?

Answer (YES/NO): NO